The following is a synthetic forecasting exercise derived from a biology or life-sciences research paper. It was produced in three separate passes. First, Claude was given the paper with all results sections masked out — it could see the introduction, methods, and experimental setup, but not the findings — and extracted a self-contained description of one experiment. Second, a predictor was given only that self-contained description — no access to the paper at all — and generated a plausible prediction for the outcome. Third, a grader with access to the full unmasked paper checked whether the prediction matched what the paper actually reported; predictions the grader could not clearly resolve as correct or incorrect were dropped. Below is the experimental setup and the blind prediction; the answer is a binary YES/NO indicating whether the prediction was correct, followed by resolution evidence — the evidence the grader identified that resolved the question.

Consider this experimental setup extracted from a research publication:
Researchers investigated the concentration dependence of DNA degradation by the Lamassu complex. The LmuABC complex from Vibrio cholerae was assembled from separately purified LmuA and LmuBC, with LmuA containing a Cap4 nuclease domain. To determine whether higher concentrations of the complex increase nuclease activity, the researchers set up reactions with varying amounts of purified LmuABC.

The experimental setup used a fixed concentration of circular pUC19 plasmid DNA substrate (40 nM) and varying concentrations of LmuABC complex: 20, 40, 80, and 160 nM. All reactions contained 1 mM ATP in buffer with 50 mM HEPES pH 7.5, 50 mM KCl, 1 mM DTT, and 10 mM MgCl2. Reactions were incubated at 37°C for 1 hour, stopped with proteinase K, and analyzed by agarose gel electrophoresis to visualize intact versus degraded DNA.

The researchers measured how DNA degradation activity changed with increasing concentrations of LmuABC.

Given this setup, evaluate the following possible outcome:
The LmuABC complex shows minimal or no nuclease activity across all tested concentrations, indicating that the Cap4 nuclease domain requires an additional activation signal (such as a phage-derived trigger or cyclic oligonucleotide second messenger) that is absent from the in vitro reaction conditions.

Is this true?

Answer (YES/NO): NO